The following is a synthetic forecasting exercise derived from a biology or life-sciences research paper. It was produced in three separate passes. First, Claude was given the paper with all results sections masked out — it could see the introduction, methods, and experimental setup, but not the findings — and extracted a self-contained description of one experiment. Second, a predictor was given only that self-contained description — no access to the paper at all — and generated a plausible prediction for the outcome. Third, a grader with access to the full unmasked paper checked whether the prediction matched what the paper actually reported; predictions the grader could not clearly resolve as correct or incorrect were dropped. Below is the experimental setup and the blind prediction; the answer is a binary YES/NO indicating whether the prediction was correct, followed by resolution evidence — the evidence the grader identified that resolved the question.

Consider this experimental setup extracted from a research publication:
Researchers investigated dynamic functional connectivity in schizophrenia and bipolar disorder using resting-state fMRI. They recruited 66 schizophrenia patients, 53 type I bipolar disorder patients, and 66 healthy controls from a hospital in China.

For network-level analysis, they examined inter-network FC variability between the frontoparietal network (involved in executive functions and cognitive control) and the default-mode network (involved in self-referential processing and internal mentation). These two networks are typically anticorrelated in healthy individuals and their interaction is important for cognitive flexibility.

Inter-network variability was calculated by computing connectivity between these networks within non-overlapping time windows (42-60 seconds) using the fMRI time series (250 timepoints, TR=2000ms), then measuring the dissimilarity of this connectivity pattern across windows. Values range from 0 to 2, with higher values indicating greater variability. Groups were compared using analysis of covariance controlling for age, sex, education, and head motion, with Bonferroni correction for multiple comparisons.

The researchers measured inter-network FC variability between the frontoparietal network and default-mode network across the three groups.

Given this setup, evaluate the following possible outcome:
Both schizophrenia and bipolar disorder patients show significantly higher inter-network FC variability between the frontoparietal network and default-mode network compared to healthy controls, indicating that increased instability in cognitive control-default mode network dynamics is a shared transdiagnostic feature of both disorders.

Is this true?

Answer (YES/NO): NO